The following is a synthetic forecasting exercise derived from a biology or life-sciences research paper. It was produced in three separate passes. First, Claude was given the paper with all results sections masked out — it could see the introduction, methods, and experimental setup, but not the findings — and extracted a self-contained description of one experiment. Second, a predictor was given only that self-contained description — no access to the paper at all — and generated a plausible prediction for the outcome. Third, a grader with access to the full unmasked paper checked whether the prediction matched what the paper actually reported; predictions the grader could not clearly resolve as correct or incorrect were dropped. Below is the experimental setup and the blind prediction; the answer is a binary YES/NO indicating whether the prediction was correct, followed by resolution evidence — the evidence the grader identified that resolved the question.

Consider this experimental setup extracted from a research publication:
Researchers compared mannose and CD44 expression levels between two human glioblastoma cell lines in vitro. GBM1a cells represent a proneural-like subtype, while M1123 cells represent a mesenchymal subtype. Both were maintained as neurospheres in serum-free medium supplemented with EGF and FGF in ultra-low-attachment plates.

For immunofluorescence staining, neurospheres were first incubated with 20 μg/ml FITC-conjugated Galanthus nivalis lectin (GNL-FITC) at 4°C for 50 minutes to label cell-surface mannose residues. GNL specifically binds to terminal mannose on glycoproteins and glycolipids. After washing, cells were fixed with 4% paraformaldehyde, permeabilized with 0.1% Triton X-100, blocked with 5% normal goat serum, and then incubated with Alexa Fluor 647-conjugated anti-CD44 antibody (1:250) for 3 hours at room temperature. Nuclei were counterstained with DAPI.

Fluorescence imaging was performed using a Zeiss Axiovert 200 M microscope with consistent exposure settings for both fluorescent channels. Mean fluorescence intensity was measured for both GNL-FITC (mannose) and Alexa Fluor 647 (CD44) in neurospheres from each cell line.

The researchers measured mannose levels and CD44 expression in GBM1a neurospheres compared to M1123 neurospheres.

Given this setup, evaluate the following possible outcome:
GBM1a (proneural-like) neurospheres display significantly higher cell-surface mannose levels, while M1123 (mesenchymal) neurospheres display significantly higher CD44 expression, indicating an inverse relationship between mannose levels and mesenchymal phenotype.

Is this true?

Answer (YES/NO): NO